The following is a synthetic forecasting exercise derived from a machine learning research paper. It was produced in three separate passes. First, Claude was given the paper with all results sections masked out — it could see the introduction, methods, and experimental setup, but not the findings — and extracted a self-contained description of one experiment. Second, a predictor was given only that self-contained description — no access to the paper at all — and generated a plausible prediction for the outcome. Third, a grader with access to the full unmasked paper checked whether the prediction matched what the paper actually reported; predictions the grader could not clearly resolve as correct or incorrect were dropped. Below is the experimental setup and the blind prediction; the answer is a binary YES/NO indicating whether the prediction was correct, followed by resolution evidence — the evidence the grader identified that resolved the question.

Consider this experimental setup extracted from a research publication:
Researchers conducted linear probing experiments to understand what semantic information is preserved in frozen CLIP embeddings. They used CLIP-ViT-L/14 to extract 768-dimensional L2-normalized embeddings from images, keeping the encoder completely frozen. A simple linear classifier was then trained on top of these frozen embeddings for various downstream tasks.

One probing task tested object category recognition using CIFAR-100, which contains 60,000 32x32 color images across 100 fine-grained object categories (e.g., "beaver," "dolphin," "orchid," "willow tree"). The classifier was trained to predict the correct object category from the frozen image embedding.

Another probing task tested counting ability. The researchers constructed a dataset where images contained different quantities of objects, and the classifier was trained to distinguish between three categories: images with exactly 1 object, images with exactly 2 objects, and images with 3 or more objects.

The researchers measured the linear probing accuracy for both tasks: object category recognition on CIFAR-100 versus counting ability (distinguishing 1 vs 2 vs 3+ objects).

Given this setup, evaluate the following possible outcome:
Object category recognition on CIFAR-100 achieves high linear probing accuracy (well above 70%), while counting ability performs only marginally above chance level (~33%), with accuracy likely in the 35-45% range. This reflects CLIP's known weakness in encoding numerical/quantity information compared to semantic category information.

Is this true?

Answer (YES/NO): NO